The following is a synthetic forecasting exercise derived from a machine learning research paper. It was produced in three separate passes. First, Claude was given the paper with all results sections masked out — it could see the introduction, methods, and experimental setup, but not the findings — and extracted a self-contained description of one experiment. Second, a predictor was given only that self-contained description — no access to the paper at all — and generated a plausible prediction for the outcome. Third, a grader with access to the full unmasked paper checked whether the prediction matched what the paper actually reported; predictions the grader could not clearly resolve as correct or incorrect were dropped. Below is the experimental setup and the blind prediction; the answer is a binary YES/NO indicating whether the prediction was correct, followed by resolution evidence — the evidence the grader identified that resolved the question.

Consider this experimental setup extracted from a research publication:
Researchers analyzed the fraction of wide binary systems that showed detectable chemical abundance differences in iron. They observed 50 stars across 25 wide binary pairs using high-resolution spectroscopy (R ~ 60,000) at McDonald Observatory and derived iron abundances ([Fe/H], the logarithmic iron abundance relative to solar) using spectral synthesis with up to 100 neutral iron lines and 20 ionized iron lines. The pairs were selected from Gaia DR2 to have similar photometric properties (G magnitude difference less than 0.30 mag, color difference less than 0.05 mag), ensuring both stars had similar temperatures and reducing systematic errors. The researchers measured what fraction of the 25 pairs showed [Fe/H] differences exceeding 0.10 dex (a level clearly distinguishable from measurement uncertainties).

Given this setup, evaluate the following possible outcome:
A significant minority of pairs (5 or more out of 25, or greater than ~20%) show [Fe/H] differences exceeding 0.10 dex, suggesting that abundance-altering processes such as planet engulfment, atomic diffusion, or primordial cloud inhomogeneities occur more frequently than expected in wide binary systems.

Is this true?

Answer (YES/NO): NO